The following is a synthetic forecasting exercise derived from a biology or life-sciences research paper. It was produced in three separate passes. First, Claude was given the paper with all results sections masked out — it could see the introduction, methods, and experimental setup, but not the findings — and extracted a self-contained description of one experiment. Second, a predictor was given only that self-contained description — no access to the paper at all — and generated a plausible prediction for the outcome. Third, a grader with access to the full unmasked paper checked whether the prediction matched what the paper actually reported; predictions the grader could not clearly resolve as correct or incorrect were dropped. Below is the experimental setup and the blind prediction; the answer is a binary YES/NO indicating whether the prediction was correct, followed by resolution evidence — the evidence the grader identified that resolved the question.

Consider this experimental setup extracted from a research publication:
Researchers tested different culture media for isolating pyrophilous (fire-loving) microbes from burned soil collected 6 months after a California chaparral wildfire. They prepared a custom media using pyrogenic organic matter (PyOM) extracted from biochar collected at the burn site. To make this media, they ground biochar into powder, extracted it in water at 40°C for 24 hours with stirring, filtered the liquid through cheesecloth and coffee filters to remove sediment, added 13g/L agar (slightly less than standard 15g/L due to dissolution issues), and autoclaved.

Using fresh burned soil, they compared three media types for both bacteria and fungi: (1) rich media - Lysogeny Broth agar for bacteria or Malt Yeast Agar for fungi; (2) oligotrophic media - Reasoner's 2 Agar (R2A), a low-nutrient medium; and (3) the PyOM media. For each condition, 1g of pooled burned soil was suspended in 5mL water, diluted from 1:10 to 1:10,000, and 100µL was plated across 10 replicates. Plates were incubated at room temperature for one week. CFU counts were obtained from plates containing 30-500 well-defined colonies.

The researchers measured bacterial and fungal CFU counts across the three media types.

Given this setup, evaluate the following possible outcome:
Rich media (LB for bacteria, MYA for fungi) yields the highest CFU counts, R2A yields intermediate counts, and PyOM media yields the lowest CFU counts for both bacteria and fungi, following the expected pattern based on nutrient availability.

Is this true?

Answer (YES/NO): NO